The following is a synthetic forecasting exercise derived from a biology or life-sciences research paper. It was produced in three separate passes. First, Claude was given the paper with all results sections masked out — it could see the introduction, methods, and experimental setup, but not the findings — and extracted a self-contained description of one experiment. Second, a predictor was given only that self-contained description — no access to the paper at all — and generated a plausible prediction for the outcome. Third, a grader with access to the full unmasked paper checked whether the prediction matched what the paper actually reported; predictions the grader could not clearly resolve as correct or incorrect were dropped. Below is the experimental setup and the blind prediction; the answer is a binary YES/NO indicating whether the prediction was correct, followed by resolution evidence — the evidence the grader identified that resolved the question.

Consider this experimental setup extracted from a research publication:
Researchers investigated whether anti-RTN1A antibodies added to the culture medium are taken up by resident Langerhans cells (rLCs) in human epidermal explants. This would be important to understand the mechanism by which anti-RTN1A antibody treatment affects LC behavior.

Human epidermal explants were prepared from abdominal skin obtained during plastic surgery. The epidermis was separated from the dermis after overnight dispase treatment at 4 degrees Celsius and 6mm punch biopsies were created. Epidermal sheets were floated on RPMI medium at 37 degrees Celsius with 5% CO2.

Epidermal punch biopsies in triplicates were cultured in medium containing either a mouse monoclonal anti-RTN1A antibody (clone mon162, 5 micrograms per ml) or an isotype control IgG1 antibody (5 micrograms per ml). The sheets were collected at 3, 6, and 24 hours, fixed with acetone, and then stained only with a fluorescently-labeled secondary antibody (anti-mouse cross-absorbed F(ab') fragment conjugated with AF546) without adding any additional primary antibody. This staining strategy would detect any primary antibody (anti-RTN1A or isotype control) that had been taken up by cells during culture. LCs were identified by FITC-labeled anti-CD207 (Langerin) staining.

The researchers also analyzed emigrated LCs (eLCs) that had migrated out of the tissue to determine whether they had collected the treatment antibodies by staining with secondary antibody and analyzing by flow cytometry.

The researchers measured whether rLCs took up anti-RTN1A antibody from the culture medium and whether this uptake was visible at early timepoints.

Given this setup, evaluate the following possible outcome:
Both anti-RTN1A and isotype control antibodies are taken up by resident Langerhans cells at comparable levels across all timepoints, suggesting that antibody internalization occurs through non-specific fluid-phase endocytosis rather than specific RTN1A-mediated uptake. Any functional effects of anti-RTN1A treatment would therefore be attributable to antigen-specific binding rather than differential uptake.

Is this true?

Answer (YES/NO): NO